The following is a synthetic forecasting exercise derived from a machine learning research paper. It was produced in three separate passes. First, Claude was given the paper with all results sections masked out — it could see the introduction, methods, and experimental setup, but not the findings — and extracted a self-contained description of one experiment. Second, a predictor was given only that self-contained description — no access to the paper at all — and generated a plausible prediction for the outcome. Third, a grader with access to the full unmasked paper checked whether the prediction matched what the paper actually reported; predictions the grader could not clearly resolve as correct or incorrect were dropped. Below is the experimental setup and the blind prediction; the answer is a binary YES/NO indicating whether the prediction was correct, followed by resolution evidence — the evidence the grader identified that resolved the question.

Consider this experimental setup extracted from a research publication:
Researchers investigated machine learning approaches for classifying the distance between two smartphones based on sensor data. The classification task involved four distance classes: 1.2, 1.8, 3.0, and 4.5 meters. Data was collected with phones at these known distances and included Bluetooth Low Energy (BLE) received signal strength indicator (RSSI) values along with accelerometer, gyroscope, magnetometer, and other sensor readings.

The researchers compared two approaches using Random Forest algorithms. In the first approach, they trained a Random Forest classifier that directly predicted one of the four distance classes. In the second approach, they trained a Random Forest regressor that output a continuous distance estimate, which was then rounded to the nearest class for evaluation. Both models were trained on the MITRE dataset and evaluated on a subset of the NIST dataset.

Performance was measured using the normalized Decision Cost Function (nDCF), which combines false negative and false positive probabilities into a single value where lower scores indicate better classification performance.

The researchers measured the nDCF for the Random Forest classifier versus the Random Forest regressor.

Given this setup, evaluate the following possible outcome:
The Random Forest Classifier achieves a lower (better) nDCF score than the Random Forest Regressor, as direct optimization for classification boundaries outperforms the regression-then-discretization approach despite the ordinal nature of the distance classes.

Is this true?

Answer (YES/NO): NO